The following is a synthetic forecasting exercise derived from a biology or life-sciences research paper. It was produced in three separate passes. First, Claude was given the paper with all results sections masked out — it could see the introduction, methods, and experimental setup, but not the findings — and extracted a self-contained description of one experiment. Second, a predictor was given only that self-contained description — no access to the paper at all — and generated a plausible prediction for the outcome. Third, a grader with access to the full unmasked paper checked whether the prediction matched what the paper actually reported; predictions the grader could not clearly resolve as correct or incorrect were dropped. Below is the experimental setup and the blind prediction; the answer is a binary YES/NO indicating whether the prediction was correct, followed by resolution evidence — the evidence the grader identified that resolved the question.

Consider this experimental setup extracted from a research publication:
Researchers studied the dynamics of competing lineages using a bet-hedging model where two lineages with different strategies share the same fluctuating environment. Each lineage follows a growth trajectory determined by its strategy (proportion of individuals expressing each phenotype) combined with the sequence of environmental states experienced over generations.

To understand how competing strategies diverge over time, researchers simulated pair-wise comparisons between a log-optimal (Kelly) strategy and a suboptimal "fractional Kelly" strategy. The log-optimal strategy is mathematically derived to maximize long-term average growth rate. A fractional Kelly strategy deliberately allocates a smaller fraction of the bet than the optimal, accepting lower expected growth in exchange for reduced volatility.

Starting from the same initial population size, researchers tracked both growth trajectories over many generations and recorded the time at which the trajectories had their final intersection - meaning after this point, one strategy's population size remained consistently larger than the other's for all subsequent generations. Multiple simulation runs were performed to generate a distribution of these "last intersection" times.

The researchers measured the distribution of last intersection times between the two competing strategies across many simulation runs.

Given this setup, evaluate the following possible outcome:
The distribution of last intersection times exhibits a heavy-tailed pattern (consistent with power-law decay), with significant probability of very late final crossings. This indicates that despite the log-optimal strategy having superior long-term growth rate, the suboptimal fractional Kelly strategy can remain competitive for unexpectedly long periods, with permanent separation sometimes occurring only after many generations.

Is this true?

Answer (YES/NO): NO